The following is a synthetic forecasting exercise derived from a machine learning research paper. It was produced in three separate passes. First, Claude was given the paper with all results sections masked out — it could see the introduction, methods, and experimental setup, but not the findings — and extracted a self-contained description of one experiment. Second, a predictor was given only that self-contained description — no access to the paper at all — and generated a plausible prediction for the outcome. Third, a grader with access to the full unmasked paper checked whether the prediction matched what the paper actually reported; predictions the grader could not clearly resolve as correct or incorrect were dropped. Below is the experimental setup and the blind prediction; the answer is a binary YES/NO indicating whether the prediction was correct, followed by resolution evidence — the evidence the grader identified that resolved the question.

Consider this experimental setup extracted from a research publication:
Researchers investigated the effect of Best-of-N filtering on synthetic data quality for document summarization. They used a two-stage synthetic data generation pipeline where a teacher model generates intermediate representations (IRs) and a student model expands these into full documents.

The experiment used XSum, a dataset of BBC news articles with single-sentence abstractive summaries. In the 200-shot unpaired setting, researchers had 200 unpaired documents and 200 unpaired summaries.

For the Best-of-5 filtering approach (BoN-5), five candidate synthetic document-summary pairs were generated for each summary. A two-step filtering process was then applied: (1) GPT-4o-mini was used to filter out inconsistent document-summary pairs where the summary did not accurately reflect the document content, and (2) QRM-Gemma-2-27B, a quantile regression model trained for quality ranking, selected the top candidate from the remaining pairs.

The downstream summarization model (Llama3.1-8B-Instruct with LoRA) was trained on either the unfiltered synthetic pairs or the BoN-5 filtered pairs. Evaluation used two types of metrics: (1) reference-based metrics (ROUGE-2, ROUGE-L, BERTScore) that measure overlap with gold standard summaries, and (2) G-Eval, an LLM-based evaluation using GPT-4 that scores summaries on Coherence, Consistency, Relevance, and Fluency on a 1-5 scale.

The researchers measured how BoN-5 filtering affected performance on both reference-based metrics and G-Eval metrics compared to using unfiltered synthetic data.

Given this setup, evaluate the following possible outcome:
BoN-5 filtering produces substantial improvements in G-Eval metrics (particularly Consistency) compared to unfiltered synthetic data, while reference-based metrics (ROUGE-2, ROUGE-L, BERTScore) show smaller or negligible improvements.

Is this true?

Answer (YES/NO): NO